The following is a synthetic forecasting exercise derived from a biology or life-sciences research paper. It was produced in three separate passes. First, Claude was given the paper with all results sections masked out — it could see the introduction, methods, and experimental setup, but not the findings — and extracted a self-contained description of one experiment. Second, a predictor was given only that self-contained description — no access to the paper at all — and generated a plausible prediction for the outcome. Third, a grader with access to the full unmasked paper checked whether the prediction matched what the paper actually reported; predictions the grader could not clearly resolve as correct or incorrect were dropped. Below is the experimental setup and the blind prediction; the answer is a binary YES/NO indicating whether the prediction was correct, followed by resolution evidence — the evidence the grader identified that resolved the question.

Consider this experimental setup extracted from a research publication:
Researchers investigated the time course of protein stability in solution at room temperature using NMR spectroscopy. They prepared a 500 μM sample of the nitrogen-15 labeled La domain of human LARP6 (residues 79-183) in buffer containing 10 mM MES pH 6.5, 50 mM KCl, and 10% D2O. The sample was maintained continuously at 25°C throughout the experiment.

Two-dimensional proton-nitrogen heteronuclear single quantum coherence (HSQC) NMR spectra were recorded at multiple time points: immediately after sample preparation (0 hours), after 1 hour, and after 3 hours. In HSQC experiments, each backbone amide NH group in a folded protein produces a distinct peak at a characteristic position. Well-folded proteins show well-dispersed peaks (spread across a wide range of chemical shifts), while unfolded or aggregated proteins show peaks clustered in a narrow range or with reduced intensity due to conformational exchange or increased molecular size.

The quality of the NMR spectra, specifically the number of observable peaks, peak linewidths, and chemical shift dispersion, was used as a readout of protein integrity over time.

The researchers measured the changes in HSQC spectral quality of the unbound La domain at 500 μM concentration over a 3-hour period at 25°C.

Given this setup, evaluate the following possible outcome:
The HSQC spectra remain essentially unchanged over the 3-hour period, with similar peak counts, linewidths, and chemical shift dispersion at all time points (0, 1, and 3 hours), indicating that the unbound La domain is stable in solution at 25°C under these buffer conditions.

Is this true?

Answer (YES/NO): NO